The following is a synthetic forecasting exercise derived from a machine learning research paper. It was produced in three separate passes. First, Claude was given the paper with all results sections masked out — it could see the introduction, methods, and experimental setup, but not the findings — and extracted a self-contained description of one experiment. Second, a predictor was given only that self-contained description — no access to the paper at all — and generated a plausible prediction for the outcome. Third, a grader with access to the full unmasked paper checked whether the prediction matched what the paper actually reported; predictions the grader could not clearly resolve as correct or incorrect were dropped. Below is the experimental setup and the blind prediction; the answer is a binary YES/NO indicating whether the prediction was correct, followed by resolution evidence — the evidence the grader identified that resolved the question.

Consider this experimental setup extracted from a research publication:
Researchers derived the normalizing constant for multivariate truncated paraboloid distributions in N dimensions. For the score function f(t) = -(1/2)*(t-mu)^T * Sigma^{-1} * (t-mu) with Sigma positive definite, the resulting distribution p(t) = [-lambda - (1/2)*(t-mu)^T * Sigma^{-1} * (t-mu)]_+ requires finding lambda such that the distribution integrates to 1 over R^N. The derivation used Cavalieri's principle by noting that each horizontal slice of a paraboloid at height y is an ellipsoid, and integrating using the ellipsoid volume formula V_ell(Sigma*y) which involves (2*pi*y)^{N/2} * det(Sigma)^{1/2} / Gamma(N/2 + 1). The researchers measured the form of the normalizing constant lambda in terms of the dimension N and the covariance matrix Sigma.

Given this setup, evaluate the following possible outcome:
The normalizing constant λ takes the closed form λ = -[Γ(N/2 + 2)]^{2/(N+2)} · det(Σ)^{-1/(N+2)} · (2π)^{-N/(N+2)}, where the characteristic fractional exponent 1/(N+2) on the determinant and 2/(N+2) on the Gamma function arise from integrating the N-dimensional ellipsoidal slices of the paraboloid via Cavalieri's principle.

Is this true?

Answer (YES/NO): YES